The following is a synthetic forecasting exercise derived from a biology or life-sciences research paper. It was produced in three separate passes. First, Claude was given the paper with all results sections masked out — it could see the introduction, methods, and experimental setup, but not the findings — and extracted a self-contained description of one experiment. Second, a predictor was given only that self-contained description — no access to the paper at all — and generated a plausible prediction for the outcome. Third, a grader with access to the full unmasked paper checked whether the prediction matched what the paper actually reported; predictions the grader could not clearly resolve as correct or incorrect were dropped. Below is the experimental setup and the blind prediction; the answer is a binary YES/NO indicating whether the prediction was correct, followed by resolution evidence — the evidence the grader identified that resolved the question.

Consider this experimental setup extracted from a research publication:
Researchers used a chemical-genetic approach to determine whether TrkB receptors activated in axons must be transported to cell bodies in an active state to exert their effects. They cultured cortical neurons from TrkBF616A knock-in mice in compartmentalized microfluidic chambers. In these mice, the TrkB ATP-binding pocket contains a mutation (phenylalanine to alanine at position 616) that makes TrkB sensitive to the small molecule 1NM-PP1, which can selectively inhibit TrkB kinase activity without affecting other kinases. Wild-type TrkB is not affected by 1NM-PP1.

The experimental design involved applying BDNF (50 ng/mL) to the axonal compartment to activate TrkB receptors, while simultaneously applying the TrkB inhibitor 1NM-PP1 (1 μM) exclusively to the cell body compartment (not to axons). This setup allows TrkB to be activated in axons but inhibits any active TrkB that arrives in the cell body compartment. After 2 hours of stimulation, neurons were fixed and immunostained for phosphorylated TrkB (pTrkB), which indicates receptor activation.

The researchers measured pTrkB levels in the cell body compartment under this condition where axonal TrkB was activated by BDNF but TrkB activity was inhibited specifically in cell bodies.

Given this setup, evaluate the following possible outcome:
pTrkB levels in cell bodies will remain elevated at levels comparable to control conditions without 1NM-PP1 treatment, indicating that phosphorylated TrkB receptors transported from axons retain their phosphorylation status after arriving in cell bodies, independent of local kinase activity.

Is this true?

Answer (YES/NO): NO